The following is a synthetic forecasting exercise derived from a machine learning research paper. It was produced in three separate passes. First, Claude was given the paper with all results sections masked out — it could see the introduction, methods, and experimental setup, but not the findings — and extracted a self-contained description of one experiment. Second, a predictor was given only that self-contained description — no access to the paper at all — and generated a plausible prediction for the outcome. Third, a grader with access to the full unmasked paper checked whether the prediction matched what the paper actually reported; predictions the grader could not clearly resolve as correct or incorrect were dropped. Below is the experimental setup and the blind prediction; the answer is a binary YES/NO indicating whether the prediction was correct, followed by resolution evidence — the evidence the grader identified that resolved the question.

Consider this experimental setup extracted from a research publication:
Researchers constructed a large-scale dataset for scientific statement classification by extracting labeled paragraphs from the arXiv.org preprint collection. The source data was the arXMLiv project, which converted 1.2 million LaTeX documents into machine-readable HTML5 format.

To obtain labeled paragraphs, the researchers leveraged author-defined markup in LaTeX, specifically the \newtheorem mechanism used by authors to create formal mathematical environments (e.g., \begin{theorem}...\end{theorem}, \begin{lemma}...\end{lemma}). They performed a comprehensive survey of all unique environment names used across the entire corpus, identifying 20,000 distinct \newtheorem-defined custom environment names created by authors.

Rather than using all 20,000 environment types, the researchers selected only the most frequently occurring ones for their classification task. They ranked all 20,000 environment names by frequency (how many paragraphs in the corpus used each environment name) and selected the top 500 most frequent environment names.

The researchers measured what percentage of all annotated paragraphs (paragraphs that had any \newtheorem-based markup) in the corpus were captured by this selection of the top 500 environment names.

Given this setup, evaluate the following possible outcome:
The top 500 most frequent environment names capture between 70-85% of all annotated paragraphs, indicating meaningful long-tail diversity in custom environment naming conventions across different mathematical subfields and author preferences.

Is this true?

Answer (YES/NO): NO